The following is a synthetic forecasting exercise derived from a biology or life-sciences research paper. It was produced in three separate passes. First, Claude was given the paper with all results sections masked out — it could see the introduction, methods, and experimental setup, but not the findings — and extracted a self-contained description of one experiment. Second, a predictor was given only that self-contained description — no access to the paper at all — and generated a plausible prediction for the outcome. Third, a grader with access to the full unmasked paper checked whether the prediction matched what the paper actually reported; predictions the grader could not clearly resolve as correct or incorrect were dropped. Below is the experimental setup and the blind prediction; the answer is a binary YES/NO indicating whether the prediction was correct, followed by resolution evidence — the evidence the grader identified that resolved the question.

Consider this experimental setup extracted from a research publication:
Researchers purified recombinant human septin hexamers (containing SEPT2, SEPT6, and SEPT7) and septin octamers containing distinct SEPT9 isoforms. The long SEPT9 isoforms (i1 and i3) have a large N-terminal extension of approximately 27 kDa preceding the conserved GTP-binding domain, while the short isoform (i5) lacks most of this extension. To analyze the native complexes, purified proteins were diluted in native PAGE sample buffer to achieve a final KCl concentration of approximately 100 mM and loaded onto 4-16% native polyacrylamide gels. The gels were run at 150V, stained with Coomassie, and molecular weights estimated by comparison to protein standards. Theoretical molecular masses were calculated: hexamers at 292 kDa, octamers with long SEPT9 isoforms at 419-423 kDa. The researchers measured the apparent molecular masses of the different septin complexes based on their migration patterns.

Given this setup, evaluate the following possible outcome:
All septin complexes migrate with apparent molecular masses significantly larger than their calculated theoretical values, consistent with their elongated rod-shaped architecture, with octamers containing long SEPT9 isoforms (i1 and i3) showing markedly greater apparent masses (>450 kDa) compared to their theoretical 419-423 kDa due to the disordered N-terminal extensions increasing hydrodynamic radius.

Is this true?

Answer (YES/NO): NO